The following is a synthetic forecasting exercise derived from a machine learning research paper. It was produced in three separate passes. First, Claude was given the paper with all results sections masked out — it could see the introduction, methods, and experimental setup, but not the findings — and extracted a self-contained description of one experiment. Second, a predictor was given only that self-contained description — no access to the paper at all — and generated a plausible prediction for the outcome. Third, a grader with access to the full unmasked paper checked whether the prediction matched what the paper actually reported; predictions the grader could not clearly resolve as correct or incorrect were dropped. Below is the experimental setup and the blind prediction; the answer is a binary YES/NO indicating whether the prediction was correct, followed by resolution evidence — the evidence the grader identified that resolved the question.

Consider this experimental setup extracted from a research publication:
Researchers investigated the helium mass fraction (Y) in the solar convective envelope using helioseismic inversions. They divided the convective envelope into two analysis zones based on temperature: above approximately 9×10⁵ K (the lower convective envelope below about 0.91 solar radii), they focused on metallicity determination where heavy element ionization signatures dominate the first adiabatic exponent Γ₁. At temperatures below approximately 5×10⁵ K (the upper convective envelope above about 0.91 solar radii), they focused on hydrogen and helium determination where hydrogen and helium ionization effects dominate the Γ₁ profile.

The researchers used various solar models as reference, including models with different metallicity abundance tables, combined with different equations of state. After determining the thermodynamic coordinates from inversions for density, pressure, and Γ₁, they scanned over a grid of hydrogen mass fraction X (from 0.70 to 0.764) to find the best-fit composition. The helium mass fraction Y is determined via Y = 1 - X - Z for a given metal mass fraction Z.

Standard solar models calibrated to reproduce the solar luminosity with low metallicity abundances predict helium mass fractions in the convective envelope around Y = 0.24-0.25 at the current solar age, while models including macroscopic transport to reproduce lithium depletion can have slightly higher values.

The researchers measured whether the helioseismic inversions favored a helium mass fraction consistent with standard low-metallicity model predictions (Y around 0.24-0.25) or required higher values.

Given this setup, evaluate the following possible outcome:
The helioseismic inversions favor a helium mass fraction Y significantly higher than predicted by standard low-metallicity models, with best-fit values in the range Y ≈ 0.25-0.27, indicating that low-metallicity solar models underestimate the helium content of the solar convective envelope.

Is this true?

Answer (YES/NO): YES